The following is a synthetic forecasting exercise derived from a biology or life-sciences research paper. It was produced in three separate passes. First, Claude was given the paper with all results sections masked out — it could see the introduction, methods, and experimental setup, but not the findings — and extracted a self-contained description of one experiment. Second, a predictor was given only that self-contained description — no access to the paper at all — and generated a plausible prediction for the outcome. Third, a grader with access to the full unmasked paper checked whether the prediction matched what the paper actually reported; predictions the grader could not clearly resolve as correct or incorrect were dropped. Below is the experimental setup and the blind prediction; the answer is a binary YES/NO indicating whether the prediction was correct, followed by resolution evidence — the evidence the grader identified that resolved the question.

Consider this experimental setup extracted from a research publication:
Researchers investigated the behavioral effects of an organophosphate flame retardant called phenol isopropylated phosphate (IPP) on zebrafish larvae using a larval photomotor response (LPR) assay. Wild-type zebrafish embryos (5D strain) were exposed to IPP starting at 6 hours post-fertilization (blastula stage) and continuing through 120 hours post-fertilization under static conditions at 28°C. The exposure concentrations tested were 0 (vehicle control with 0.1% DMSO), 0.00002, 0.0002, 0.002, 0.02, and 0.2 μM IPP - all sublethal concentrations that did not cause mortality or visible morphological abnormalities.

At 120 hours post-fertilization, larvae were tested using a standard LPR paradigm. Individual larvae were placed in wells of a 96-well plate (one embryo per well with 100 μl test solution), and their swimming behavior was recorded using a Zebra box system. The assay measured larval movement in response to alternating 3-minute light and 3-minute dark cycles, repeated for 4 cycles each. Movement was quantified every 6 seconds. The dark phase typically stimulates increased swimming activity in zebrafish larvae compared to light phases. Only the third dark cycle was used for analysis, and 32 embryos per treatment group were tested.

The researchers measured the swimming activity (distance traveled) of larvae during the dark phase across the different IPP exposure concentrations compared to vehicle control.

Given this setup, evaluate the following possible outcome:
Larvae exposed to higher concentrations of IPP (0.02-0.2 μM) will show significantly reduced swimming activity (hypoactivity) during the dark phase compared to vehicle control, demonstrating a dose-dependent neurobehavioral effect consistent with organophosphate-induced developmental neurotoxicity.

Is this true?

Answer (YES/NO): NO